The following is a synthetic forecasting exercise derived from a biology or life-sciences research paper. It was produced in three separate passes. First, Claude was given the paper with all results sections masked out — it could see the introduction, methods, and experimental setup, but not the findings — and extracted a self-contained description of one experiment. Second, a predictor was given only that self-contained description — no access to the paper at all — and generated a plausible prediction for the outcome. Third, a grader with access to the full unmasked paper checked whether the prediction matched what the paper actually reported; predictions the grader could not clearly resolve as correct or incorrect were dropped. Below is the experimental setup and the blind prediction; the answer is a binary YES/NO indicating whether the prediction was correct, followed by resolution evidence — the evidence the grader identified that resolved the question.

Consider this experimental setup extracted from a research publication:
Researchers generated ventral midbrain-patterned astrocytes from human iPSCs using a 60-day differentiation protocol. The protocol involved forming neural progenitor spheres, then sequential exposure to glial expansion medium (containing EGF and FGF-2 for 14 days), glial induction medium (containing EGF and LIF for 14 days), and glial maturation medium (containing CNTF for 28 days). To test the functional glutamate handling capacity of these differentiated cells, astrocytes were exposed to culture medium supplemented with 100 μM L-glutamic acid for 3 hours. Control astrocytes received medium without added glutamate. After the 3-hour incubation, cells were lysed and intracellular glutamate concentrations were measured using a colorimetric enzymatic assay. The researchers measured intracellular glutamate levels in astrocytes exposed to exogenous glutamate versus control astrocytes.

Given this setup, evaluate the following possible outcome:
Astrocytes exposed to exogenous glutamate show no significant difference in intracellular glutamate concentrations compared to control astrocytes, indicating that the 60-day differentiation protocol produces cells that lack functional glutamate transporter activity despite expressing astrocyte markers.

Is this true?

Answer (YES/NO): NO